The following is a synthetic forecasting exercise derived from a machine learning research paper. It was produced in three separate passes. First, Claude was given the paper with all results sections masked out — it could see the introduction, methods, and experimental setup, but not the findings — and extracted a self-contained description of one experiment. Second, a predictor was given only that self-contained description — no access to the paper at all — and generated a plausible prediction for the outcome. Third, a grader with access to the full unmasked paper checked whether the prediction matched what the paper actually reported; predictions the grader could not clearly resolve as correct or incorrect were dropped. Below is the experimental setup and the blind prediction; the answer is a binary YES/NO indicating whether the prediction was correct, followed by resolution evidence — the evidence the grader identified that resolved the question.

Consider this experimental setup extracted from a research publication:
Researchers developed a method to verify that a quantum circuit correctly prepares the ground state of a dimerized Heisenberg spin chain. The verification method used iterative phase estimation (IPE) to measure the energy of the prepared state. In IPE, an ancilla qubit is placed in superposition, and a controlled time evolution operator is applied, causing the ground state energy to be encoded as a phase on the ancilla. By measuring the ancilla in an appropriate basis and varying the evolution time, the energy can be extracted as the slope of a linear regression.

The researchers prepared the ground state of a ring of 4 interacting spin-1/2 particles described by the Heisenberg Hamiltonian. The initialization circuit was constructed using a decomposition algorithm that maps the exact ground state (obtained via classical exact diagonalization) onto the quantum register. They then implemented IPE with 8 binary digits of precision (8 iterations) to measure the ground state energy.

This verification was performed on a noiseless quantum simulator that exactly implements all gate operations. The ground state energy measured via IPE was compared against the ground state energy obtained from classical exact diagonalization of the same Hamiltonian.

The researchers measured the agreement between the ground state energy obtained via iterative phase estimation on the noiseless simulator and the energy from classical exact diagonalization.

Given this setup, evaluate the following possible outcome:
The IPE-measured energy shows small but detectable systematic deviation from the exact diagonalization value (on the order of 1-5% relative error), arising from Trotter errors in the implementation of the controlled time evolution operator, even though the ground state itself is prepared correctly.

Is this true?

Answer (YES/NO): NO